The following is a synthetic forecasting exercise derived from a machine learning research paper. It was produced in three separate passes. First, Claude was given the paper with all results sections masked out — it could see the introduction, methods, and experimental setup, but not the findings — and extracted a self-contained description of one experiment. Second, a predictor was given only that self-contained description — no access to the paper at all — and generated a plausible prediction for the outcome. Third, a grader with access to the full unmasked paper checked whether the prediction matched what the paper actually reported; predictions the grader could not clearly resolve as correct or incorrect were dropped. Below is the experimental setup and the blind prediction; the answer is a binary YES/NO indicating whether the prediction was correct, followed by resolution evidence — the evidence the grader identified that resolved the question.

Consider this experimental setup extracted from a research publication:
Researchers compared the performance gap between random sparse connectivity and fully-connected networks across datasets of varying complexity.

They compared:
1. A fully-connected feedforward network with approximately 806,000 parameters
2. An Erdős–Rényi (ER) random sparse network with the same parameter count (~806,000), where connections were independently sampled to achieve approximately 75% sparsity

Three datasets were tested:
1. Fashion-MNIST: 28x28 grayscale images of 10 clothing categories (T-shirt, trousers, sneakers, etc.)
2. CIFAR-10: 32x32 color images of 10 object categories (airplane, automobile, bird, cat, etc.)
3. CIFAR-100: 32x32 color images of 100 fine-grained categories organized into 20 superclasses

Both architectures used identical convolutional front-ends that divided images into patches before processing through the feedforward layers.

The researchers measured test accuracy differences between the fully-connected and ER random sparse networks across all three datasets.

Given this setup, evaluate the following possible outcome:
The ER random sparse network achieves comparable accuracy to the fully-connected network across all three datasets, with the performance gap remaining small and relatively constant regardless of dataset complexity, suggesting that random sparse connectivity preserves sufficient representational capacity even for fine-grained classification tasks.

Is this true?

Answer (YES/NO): NO